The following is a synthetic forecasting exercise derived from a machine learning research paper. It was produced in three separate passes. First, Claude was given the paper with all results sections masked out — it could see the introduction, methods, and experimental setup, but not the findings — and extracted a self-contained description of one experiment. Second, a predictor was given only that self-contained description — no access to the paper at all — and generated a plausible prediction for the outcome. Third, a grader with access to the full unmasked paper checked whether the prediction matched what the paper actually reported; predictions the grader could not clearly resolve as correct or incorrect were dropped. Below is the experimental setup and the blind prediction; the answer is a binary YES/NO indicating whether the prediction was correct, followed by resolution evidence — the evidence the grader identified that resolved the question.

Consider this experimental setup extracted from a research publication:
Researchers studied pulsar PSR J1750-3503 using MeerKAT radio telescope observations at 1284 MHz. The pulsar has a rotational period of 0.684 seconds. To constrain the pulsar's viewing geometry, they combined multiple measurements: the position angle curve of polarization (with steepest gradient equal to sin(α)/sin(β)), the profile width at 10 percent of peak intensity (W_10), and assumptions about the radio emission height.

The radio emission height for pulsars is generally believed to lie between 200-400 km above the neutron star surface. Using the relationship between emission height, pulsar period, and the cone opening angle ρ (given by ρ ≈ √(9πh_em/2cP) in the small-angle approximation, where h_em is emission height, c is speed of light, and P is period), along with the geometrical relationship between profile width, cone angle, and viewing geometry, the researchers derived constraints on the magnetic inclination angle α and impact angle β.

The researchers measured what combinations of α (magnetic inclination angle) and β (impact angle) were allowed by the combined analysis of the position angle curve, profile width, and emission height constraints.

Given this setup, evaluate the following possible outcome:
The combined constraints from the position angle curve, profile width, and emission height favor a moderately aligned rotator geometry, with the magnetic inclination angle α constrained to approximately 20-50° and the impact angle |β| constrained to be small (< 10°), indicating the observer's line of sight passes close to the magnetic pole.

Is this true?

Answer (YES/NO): NO